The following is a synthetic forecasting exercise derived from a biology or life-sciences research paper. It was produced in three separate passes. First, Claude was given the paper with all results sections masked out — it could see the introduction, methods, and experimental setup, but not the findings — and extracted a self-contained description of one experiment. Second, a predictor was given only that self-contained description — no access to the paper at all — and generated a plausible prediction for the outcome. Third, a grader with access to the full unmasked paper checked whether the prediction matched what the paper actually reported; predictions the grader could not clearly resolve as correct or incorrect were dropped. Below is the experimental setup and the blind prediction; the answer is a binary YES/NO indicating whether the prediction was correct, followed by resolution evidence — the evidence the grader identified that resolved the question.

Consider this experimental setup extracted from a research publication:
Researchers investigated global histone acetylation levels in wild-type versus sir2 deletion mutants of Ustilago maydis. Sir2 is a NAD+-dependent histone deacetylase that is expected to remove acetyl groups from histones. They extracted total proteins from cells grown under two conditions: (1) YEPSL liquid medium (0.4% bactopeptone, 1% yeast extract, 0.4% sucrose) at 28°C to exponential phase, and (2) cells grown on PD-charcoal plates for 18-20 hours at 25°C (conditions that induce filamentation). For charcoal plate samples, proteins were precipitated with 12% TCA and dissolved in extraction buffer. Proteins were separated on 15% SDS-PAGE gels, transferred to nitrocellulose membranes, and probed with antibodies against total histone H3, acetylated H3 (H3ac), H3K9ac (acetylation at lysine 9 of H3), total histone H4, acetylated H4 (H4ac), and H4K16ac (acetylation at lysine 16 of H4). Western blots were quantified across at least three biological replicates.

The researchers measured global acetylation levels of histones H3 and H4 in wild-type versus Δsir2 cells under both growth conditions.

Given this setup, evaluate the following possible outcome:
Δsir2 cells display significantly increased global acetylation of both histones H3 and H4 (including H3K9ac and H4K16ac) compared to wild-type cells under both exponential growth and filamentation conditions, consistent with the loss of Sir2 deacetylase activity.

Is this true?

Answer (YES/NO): NO